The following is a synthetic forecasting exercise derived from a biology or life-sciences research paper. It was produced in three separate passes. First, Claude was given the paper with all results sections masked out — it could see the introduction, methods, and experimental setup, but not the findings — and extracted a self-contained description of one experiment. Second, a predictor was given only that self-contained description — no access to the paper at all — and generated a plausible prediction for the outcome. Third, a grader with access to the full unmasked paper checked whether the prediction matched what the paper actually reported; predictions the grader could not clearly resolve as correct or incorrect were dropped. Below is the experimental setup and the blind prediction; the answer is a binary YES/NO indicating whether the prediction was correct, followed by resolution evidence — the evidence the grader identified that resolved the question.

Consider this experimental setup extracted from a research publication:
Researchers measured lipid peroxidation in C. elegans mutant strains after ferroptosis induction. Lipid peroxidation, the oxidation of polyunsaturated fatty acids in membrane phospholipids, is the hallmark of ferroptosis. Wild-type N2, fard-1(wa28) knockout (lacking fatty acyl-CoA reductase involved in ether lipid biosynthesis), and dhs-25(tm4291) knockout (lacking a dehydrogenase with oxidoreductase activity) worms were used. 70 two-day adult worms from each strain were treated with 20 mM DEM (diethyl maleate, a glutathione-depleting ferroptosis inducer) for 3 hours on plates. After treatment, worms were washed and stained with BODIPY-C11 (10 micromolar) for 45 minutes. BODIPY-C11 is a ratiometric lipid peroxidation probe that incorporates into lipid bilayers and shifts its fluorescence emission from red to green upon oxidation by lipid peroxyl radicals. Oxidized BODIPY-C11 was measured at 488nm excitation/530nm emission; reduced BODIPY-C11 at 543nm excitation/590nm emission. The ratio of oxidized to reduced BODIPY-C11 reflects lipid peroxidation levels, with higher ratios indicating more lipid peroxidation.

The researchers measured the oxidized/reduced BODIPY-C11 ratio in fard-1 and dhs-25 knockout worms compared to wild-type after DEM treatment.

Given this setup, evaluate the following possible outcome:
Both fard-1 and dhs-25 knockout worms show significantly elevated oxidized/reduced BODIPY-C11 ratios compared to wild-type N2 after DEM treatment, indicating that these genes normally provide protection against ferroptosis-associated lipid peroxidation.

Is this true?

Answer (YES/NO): YES